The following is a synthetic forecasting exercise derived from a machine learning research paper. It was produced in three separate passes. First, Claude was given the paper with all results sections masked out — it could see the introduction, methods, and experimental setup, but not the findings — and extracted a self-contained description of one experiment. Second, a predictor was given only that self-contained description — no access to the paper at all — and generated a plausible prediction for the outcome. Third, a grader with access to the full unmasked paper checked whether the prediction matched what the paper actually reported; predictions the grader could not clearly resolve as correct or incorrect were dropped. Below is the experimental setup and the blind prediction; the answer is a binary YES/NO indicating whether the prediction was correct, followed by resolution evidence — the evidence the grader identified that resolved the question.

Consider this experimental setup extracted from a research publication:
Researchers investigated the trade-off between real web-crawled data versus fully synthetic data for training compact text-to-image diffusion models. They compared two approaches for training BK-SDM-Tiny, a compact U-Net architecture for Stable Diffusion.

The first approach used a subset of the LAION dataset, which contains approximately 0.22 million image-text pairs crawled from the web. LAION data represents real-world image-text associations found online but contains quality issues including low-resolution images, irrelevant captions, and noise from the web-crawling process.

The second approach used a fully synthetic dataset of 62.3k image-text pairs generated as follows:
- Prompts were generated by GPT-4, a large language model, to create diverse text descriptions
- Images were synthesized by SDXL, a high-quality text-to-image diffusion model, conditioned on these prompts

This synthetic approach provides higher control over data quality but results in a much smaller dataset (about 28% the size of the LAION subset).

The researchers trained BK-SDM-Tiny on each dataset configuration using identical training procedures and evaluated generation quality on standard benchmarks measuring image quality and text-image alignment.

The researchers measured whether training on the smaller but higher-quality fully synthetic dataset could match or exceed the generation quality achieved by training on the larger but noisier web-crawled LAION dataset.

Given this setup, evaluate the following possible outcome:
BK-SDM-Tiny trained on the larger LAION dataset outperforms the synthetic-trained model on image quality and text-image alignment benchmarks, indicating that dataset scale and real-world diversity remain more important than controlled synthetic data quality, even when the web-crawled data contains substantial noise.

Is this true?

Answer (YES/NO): NO